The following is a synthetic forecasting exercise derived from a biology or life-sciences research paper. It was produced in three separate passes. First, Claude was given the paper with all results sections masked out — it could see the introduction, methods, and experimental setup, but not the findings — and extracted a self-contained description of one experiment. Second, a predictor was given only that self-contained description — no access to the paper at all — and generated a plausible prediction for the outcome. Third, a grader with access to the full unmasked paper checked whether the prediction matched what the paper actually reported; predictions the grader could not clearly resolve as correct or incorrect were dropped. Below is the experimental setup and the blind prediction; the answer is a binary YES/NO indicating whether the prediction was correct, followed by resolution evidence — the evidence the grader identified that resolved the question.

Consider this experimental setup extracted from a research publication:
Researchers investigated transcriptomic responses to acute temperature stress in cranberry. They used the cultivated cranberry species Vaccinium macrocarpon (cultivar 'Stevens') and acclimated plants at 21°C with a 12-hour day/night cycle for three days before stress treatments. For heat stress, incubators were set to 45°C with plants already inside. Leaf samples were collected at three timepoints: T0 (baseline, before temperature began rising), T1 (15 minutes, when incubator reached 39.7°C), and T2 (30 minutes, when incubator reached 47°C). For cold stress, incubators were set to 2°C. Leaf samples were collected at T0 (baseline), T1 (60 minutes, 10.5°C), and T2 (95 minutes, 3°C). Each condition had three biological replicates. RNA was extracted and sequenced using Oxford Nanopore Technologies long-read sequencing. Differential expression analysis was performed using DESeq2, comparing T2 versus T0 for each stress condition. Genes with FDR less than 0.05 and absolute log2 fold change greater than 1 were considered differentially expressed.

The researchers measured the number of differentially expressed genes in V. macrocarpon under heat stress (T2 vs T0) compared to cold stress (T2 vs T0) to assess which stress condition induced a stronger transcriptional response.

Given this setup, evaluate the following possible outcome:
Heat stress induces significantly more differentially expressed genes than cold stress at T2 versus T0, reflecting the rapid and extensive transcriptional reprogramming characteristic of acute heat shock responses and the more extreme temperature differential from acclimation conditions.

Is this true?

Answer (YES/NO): YES